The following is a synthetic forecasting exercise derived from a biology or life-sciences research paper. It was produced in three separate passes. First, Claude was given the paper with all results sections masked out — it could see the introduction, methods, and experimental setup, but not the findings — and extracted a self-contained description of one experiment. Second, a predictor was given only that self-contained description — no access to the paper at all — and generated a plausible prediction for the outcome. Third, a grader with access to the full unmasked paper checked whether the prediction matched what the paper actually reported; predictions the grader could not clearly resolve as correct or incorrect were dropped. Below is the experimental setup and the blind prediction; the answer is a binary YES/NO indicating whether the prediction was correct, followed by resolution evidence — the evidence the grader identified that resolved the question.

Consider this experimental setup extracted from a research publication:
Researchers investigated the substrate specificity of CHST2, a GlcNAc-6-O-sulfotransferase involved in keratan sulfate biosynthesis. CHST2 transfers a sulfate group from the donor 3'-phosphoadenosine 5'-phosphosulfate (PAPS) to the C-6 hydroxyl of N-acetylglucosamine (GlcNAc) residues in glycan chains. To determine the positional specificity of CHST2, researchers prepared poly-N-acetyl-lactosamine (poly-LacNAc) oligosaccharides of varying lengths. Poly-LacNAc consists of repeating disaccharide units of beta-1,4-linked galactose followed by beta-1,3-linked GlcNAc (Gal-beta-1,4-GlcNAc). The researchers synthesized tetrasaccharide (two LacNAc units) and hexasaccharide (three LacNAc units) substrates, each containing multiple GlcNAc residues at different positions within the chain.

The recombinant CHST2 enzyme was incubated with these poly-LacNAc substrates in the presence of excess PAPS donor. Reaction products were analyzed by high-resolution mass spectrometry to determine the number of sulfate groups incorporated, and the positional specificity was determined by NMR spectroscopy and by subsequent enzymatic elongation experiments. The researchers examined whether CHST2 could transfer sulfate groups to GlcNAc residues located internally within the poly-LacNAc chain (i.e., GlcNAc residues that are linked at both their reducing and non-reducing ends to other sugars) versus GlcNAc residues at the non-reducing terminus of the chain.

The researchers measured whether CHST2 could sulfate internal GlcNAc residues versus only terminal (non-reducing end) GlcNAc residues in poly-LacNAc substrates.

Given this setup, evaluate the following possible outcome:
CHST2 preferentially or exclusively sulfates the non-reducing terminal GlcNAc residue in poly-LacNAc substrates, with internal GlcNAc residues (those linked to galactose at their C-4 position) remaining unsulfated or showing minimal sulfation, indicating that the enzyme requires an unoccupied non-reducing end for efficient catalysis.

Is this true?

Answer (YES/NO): YES